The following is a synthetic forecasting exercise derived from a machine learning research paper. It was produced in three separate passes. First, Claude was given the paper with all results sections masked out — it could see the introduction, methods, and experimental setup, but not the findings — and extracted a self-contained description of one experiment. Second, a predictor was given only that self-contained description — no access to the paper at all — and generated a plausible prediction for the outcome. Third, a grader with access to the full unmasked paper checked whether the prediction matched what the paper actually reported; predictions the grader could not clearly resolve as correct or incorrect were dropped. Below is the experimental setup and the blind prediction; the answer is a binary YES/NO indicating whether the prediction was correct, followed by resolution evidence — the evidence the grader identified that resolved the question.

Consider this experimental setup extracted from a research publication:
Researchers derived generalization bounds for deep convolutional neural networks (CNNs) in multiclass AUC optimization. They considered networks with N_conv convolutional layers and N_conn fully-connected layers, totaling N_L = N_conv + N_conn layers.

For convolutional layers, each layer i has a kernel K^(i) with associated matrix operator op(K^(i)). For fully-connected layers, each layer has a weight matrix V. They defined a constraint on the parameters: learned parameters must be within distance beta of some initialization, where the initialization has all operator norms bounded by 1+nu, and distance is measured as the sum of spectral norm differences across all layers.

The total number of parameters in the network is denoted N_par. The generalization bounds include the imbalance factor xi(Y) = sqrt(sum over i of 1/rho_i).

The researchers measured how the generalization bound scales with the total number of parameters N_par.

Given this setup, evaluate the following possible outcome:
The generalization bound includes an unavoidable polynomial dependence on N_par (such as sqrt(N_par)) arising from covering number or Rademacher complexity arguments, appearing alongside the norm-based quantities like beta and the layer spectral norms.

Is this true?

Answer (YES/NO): YES